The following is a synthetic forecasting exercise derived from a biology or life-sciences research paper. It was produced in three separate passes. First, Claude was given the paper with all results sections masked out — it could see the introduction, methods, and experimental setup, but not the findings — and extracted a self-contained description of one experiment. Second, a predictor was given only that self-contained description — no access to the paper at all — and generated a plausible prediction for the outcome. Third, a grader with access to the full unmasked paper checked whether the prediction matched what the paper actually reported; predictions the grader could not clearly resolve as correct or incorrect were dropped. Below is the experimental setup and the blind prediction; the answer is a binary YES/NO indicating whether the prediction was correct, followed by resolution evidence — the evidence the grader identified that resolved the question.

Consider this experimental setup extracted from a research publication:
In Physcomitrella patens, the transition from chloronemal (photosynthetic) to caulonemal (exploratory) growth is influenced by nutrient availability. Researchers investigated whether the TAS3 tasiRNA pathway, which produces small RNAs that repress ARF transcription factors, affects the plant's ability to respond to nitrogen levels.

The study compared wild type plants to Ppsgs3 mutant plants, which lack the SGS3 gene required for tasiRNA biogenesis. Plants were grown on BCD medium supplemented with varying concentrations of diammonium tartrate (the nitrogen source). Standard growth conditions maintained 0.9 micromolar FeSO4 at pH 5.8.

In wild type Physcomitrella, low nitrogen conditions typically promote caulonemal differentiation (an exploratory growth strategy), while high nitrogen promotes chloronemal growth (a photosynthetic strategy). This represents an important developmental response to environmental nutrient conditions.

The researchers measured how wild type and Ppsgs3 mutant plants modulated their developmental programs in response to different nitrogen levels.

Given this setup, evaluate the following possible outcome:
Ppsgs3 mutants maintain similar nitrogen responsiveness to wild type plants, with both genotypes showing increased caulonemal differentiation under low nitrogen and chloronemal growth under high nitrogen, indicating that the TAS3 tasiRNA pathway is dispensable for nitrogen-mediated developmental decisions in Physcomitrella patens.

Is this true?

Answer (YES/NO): NO